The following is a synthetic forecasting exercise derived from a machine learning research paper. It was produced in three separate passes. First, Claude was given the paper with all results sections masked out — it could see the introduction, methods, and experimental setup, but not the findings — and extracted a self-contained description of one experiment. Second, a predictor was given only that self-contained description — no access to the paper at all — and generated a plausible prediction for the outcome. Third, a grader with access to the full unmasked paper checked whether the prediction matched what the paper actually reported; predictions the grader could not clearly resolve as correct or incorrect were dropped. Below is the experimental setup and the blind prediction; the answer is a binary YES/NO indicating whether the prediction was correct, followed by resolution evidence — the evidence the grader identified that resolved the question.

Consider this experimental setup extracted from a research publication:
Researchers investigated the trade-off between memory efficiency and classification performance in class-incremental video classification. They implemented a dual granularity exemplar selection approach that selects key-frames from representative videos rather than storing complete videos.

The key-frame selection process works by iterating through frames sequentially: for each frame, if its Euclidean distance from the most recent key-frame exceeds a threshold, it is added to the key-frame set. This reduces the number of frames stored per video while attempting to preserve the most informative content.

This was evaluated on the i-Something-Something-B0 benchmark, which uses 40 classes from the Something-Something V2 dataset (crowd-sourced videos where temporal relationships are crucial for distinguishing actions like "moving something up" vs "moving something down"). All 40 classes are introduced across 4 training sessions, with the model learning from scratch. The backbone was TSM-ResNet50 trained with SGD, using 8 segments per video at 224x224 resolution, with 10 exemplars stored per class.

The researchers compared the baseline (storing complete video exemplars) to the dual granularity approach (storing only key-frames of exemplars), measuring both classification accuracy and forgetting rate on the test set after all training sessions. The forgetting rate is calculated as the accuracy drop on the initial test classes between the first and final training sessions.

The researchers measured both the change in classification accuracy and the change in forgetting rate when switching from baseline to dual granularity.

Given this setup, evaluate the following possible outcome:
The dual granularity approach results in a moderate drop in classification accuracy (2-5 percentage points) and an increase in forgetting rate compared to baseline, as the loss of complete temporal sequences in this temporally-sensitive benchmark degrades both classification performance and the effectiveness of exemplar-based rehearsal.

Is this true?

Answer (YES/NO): NO